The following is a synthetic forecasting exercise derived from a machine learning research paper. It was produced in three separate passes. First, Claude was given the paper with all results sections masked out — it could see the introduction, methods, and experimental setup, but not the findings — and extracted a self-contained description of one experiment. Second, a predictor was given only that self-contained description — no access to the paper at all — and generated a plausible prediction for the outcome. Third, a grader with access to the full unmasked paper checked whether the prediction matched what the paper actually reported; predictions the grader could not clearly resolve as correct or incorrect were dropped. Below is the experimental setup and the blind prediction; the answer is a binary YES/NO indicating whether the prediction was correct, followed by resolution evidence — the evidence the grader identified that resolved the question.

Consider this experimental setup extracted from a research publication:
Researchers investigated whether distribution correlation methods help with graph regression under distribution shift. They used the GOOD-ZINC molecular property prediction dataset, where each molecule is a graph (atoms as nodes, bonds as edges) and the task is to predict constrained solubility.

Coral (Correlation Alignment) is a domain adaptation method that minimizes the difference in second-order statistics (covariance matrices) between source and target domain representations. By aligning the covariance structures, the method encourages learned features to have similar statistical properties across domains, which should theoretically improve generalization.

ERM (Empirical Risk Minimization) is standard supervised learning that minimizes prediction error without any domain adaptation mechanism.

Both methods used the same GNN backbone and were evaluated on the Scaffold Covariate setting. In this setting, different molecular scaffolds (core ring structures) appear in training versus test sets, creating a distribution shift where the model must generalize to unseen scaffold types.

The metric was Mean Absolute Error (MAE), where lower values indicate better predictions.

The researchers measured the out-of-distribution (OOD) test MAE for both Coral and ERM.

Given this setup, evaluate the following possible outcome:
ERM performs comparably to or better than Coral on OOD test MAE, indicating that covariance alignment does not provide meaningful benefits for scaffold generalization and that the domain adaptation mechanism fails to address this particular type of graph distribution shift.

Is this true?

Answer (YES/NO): YES